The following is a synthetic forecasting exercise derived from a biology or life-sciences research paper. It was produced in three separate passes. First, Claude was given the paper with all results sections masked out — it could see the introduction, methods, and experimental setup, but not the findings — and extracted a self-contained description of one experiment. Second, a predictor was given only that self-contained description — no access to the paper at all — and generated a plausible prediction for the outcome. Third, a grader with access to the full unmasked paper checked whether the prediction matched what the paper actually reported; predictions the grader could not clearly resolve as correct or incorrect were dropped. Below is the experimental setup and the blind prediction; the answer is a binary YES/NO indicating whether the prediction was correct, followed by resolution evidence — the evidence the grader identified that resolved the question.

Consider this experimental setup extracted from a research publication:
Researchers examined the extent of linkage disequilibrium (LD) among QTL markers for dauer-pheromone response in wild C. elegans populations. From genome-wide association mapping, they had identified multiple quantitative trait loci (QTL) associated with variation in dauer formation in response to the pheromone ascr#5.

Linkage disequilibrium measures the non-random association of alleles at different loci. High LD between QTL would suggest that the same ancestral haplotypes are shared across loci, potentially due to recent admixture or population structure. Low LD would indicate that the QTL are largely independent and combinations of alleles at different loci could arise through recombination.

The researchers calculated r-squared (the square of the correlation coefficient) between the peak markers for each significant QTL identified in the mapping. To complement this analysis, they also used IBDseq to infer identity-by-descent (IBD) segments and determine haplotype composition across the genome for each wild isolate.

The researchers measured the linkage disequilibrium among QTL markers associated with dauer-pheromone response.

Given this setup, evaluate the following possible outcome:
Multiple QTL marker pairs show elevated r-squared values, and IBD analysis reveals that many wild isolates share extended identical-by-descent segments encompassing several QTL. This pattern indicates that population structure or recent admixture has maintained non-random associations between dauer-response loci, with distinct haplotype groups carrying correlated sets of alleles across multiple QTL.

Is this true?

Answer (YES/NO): NO